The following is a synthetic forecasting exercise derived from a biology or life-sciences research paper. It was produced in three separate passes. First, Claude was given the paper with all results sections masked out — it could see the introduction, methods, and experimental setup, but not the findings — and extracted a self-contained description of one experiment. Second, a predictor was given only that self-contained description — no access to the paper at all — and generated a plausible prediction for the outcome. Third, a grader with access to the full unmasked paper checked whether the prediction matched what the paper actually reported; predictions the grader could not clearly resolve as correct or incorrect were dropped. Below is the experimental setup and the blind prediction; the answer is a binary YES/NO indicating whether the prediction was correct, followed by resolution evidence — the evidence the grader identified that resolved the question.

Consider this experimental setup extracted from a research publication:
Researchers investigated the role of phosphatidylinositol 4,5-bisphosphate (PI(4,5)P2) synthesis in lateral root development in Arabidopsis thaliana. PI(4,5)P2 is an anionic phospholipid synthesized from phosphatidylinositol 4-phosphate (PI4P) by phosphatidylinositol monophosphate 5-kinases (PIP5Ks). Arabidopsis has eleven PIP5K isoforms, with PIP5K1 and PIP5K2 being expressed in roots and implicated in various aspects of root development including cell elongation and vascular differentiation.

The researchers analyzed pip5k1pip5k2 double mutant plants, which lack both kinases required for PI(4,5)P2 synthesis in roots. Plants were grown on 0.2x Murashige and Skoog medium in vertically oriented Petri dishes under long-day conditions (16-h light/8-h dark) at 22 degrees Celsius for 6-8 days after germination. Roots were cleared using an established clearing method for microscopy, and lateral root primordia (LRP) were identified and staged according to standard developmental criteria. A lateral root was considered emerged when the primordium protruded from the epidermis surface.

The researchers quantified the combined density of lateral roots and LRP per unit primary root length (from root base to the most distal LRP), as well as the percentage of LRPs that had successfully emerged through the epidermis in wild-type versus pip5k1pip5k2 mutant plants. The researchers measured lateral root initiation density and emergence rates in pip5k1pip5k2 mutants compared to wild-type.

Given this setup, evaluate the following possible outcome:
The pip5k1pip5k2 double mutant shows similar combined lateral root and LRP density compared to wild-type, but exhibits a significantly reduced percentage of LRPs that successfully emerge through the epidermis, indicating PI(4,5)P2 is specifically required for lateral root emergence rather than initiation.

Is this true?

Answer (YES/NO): NO